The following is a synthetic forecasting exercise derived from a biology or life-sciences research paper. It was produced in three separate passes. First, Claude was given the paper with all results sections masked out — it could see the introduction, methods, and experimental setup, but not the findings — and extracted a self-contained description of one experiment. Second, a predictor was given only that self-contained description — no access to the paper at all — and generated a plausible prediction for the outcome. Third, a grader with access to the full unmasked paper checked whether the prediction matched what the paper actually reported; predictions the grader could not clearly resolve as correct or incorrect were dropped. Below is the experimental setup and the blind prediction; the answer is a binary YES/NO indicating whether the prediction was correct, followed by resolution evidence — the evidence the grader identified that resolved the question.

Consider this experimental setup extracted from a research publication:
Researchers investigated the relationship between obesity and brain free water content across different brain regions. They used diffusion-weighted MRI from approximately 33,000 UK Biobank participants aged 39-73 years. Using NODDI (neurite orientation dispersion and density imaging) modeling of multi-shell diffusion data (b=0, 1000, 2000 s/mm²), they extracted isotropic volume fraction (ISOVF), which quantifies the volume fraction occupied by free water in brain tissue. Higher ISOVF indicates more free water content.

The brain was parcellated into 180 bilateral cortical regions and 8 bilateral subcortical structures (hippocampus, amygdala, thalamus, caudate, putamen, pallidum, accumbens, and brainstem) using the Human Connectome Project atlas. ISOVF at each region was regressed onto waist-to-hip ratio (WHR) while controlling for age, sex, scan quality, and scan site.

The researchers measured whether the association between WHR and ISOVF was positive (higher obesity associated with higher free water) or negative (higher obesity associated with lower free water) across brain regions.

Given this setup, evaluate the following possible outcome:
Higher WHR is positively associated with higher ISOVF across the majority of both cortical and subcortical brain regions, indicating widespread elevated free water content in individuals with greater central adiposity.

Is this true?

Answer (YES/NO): NO